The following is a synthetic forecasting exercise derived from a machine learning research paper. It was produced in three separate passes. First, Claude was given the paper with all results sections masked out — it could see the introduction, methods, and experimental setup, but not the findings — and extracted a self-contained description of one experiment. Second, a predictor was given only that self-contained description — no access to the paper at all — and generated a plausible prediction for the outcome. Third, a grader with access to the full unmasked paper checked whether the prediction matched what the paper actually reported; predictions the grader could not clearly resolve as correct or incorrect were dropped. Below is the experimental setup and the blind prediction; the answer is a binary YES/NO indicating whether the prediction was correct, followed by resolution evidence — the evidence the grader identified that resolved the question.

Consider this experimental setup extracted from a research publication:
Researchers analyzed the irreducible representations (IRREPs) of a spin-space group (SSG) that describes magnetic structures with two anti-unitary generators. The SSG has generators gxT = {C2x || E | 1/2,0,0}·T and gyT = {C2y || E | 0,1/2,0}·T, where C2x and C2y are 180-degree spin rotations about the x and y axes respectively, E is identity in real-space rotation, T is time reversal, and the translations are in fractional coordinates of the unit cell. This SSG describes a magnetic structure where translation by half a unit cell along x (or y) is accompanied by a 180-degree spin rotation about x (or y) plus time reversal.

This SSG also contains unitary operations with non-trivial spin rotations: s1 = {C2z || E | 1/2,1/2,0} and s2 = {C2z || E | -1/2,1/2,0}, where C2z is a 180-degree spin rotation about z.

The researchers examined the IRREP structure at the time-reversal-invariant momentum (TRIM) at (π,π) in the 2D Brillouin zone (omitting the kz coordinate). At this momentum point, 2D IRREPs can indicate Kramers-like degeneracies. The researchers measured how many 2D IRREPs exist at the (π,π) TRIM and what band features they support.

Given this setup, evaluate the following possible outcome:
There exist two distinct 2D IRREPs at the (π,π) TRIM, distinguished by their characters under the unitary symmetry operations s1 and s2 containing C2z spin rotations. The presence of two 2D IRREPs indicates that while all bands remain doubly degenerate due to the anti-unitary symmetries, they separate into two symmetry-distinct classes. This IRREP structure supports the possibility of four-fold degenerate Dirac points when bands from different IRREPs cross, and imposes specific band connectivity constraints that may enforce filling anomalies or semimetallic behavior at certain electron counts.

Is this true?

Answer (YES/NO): YES